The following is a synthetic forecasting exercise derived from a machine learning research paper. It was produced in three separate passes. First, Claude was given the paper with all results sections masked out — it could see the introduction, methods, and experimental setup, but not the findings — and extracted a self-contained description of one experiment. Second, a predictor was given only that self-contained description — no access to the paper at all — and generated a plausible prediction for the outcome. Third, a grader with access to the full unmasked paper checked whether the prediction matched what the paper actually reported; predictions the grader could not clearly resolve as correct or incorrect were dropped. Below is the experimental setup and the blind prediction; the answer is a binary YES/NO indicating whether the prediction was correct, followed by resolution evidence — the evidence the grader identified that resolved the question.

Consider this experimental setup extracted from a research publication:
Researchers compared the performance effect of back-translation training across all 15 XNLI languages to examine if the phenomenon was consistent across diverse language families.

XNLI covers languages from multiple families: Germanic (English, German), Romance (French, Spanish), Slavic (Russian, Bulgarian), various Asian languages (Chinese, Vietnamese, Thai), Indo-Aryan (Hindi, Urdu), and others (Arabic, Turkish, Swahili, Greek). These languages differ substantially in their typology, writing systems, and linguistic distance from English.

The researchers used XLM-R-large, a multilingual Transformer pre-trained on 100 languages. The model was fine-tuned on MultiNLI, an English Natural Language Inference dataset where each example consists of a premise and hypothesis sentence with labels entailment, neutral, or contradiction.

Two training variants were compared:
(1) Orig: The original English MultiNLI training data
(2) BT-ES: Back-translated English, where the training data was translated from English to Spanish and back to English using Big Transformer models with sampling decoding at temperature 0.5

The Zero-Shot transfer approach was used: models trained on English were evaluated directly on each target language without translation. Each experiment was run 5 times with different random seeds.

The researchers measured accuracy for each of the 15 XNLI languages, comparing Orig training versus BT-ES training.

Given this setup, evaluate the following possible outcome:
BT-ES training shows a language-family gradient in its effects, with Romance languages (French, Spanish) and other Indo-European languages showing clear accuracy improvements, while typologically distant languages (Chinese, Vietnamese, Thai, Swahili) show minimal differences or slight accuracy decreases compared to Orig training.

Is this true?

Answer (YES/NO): NO